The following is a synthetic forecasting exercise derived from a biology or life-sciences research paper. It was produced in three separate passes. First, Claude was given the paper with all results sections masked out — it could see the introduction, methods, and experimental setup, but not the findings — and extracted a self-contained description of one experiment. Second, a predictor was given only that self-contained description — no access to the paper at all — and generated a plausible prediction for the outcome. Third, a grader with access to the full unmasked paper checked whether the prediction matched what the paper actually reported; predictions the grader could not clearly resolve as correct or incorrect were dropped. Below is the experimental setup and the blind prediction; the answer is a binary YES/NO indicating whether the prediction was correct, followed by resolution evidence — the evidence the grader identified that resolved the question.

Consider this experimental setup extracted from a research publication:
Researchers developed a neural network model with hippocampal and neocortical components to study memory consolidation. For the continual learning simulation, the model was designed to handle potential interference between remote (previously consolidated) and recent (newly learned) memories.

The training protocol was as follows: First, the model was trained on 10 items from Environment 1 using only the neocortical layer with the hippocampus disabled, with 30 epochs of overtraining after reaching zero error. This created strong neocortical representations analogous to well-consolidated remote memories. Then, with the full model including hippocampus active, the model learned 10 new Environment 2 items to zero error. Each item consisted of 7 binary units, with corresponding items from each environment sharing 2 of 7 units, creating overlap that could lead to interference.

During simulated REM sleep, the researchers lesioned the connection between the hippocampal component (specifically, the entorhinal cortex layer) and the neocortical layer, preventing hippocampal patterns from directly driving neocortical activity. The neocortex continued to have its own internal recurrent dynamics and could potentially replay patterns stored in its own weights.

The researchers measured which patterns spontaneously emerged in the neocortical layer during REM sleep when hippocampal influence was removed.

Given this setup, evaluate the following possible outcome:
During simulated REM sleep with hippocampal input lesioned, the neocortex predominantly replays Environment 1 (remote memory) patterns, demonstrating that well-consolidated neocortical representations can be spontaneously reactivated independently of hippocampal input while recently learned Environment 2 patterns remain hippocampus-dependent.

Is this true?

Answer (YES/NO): YES